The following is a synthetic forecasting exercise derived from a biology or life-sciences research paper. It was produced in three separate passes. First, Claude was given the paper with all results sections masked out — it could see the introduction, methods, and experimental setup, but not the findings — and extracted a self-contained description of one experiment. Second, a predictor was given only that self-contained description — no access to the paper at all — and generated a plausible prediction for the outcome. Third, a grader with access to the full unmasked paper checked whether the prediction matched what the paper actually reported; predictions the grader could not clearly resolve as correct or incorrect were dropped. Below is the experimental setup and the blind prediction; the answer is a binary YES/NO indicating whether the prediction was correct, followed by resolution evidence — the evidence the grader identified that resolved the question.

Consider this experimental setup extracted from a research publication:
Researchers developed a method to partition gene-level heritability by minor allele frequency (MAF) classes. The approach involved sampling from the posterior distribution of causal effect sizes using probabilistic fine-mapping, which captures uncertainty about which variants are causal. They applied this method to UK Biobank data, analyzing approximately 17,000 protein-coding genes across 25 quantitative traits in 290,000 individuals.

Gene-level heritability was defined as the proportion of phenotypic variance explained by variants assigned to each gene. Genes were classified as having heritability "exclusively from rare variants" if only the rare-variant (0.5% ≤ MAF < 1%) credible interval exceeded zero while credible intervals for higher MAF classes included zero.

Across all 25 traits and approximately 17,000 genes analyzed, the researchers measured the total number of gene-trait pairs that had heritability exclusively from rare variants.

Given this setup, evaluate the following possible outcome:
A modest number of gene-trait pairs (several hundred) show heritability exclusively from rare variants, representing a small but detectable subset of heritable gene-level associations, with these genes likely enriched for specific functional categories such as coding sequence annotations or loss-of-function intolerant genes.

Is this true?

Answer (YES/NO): YES